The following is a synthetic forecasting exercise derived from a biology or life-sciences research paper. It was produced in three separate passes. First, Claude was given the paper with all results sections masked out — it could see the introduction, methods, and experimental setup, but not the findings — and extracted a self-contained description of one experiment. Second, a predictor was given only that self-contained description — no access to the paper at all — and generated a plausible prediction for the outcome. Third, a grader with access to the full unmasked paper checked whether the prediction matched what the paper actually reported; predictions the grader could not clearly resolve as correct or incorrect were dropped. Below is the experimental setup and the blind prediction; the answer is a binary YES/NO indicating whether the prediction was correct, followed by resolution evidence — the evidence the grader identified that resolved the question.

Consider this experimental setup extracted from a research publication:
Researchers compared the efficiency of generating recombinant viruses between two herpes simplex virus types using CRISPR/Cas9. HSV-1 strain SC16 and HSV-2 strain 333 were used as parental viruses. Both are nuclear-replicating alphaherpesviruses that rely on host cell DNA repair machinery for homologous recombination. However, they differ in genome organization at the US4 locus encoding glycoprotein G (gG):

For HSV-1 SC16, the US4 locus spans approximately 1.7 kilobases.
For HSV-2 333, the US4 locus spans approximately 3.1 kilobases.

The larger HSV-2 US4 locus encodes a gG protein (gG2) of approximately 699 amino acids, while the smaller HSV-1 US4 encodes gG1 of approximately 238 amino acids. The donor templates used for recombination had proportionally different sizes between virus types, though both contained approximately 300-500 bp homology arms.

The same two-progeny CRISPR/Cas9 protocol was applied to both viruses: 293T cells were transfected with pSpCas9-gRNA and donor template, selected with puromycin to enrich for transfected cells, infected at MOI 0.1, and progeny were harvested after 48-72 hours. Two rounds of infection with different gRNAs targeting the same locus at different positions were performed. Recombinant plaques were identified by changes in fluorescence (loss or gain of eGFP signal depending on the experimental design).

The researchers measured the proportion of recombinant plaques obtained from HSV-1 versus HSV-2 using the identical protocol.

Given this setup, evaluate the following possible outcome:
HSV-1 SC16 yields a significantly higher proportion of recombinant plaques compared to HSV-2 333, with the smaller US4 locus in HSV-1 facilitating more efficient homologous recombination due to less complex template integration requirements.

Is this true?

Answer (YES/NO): NO